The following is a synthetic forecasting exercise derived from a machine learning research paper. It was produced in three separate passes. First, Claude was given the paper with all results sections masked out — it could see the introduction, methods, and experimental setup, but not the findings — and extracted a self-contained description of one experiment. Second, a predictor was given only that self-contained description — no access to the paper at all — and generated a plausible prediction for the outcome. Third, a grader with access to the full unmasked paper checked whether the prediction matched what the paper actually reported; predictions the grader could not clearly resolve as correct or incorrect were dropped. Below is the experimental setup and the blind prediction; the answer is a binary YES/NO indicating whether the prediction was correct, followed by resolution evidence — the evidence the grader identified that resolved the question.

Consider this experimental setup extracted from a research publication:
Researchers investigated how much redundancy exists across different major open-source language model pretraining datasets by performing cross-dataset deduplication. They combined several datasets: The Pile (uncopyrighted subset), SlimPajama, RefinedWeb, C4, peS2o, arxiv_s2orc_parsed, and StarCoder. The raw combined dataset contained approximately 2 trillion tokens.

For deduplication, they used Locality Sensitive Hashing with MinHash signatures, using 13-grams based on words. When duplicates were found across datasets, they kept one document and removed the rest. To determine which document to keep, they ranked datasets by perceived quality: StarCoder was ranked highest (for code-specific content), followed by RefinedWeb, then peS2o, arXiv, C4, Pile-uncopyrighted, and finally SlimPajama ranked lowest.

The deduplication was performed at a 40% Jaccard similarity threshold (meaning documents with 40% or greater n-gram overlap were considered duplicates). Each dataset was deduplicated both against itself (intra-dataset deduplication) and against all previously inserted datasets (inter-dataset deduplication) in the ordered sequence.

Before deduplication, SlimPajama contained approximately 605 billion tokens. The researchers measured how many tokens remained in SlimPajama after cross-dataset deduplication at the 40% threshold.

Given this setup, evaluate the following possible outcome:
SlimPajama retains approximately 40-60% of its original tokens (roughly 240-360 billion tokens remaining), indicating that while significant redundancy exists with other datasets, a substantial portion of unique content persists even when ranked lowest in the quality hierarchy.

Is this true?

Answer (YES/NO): YES